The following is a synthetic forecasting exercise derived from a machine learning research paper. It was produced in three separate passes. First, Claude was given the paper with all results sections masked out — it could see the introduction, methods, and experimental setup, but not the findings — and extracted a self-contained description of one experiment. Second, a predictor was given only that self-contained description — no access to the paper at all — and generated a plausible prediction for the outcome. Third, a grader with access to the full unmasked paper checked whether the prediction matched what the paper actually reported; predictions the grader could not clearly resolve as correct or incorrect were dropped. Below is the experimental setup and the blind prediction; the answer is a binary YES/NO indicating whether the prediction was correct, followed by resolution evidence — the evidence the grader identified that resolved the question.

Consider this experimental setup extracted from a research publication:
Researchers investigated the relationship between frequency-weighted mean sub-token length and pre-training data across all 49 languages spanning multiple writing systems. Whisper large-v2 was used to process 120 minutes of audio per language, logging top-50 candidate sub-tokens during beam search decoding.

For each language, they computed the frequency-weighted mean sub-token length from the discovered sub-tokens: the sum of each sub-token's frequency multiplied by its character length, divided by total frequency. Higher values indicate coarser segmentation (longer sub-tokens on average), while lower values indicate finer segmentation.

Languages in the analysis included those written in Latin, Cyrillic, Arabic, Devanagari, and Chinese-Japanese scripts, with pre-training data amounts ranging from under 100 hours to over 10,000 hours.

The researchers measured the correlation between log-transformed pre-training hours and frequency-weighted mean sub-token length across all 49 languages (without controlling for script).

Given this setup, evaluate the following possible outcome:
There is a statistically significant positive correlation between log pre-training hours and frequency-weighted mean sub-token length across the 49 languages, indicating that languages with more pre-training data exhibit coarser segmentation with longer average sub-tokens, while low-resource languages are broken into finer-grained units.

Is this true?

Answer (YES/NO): NO